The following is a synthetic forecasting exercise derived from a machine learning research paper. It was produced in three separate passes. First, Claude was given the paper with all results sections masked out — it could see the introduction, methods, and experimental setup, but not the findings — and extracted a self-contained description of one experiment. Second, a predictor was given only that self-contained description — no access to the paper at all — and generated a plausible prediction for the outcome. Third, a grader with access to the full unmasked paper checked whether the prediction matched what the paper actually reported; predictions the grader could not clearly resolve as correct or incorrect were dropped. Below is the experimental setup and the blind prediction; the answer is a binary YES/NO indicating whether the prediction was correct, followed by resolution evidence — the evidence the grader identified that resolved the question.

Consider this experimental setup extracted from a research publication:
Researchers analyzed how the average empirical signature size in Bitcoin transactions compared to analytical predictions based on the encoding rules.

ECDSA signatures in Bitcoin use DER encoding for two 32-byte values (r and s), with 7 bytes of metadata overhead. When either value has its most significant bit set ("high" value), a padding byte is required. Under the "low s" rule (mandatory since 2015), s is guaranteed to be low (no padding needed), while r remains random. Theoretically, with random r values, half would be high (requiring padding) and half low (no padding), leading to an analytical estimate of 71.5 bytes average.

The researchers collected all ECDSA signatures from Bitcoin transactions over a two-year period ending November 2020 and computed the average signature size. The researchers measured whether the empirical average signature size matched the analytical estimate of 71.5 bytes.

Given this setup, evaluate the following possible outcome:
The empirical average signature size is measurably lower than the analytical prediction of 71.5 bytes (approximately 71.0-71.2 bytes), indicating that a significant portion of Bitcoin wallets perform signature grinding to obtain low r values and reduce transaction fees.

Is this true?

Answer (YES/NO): NO